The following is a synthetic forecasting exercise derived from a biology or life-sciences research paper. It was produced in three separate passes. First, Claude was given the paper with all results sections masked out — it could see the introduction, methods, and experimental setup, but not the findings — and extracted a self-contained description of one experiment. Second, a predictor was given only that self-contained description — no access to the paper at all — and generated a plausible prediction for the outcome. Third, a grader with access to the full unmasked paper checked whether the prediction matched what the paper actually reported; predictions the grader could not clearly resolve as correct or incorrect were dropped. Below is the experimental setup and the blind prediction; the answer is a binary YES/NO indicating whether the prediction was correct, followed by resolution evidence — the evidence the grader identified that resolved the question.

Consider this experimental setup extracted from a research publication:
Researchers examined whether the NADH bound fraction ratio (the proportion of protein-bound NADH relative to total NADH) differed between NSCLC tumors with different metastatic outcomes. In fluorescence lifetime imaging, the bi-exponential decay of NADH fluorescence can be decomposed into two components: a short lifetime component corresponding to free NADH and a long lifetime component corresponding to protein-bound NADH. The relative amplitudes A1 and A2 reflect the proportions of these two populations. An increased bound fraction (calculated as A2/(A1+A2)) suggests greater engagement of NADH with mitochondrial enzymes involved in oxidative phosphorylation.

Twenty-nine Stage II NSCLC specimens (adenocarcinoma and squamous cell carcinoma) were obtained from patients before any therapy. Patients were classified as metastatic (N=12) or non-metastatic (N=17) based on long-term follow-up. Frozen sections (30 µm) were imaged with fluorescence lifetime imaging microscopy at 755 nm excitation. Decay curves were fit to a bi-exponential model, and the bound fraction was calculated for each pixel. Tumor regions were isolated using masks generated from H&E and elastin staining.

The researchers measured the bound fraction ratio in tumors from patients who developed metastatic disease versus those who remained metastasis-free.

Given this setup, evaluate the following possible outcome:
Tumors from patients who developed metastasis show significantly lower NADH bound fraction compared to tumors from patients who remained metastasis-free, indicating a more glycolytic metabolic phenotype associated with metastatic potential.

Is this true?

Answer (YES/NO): NO